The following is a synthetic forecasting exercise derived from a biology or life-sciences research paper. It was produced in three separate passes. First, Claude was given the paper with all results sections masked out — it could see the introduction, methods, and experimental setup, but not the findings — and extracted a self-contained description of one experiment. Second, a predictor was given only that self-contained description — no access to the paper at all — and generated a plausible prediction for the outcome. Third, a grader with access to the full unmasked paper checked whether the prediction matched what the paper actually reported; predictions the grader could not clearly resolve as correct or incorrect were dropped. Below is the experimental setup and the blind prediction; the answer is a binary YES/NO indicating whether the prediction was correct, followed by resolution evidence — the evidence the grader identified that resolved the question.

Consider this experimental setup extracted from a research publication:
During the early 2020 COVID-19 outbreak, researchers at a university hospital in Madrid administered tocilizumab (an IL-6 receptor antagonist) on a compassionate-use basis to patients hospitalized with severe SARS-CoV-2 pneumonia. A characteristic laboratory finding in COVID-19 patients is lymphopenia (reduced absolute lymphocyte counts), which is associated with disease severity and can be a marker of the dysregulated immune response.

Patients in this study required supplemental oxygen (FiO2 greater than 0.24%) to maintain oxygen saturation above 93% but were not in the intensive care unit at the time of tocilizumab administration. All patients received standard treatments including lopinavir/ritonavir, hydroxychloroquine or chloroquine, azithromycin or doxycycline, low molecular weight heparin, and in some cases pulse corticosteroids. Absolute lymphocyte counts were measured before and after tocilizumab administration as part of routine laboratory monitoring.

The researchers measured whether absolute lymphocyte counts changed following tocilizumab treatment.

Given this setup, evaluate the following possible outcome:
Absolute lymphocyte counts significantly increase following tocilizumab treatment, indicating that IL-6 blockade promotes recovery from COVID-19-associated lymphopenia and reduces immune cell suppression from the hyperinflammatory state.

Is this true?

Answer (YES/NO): NO